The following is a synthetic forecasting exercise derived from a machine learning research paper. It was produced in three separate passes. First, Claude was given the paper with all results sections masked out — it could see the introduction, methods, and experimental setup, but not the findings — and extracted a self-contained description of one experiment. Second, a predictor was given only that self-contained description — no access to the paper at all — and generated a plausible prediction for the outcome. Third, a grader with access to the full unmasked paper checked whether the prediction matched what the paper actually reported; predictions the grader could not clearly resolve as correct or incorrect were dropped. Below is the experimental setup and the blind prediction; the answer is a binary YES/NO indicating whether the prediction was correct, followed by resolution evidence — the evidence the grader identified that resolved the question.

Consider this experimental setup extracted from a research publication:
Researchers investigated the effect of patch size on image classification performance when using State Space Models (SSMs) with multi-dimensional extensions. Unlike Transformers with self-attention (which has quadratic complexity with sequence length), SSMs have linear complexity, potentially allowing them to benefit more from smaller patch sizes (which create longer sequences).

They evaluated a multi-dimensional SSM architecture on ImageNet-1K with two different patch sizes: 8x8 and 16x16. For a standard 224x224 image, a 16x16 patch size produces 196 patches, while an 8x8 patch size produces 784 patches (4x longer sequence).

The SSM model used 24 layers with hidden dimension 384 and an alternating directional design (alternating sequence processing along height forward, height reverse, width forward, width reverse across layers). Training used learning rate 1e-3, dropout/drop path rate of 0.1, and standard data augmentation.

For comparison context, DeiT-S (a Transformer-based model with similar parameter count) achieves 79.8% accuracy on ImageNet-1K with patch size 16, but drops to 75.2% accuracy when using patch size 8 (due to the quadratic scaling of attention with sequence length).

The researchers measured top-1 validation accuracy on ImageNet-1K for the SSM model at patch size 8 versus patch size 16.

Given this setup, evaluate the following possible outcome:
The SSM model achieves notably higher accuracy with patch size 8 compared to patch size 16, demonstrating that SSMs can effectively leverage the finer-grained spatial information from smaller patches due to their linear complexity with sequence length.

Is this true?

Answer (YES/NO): YES